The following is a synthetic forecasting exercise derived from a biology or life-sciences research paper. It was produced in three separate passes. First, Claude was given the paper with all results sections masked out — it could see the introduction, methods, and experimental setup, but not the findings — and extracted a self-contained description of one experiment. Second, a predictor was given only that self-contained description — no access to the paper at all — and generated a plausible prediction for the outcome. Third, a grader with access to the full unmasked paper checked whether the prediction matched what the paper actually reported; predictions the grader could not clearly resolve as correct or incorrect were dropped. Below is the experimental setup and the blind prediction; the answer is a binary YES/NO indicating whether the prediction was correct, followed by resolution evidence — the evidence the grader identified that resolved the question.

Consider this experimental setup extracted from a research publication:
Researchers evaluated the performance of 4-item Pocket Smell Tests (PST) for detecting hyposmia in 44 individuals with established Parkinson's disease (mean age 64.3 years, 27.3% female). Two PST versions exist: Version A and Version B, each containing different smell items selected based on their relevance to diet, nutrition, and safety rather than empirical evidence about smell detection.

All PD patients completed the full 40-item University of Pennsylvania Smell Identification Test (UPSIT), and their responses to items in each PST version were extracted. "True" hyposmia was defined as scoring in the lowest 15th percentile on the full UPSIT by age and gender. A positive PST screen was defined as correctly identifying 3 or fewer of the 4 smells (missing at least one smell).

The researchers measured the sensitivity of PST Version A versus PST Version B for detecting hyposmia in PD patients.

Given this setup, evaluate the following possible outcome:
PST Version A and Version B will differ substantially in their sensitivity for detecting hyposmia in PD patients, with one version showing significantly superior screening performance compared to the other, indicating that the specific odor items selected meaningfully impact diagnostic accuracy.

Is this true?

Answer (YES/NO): YES